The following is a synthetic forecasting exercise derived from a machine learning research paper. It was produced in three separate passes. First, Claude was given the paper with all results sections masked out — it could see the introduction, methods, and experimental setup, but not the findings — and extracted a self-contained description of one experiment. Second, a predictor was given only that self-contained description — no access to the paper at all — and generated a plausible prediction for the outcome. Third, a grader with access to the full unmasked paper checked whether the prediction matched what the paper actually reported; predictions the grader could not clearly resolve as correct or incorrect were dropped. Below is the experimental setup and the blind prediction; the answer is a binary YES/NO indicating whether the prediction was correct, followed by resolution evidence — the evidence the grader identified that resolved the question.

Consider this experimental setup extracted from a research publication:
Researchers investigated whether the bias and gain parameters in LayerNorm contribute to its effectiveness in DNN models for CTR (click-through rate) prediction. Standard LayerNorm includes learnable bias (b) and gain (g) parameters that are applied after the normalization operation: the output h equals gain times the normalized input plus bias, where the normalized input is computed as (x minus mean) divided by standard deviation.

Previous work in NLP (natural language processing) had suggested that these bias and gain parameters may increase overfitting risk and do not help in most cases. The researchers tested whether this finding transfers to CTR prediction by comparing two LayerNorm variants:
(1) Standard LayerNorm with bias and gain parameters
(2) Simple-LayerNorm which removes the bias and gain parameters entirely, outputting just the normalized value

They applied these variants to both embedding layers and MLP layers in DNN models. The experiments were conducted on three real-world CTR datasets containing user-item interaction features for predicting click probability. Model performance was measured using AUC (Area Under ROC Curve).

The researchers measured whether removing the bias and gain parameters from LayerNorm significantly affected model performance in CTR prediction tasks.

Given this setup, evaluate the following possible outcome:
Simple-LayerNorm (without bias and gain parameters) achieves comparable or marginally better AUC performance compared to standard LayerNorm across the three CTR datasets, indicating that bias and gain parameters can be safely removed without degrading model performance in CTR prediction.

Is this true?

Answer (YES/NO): YES